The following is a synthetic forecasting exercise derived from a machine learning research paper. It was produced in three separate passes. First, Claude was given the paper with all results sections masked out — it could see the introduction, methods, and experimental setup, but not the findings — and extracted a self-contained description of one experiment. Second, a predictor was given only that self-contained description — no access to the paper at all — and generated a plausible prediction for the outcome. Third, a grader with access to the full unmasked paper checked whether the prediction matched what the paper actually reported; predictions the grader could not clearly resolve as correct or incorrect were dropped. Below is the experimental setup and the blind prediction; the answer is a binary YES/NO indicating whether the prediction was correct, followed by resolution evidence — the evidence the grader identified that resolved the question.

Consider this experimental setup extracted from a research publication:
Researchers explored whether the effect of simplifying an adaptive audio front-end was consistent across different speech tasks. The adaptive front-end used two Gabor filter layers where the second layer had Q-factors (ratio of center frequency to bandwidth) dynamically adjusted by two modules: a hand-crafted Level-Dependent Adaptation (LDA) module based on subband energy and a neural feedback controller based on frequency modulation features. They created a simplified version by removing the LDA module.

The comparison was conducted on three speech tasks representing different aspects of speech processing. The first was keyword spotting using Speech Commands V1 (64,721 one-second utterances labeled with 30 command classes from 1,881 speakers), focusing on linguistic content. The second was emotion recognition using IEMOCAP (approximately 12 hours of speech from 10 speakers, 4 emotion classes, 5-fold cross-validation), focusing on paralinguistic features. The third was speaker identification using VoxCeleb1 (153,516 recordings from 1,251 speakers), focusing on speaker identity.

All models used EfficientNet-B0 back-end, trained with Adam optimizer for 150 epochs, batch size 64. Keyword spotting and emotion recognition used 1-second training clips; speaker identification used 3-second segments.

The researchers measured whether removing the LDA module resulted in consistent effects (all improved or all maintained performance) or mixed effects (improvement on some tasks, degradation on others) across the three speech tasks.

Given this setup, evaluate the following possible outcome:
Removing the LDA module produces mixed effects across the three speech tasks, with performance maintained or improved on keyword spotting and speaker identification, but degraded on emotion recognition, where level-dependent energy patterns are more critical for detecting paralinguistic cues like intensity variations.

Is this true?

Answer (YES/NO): NO